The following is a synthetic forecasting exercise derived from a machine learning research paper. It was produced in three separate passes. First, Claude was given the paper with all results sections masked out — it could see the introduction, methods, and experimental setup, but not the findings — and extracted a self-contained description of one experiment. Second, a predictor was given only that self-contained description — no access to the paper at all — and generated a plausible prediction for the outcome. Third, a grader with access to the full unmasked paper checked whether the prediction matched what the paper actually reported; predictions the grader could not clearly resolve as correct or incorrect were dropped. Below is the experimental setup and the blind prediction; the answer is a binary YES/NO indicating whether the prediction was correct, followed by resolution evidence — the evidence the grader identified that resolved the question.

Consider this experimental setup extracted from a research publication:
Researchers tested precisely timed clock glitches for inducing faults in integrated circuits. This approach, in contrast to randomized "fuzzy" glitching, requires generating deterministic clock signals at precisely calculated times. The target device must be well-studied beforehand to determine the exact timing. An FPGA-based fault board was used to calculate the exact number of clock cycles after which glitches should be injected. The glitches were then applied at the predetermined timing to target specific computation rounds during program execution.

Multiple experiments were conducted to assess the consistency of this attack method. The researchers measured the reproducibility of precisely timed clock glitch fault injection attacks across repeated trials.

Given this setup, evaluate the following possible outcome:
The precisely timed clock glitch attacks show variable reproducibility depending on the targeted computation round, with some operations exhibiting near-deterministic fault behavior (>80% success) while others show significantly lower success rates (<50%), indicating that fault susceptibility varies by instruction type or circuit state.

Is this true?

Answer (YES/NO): NO